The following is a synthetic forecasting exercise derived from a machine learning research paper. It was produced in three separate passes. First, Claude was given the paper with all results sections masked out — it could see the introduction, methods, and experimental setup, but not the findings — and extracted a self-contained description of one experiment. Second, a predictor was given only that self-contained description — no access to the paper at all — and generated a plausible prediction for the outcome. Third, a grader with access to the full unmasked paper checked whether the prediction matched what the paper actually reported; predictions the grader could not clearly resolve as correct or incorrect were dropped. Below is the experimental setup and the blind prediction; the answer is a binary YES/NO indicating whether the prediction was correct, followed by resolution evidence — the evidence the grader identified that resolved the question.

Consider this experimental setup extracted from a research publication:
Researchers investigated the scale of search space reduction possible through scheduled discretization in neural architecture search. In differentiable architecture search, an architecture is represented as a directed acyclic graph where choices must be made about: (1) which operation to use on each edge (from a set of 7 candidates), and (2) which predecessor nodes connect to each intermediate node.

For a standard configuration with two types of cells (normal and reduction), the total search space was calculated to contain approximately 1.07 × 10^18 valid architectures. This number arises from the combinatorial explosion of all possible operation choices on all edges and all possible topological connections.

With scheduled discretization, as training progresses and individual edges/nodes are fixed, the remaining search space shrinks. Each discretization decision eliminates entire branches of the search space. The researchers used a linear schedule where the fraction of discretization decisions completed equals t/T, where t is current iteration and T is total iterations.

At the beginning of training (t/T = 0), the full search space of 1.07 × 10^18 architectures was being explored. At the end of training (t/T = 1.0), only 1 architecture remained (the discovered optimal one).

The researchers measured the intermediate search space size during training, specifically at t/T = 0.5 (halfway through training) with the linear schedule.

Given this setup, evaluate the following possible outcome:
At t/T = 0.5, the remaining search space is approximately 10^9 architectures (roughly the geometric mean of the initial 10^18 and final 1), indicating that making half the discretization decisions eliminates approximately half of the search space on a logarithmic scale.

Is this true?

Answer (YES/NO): NO